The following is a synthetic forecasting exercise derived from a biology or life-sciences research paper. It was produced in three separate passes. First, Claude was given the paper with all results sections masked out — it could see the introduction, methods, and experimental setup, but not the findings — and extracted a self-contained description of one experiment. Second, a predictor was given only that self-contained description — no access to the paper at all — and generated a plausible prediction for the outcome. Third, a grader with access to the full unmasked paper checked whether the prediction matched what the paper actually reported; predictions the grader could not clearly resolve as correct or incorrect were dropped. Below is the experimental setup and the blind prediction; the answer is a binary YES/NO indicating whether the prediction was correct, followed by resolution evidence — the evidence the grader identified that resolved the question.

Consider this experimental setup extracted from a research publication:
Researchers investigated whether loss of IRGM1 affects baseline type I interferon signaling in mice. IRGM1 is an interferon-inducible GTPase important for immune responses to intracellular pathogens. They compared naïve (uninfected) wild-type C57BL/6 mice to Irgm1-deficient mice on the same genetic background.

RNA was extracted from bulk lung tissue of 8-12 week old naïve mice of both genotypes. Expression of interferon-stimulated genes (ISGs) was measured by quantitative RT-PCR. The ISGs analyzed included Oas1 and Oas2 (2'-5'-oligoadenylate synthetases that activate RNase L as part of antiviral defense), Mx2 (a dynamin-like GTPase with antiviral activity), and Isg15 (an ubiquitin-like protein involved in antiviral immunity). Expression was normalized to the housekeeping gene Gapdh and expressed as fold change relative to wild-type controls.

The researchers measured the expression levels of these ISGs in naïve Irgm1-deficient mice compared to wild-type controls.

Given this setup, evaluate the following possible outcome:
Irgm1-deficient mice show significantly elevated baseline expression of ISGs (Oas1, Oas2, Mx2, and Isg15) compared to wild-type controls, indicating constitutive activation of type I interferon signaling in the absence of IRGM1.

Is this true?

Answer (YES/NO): YES